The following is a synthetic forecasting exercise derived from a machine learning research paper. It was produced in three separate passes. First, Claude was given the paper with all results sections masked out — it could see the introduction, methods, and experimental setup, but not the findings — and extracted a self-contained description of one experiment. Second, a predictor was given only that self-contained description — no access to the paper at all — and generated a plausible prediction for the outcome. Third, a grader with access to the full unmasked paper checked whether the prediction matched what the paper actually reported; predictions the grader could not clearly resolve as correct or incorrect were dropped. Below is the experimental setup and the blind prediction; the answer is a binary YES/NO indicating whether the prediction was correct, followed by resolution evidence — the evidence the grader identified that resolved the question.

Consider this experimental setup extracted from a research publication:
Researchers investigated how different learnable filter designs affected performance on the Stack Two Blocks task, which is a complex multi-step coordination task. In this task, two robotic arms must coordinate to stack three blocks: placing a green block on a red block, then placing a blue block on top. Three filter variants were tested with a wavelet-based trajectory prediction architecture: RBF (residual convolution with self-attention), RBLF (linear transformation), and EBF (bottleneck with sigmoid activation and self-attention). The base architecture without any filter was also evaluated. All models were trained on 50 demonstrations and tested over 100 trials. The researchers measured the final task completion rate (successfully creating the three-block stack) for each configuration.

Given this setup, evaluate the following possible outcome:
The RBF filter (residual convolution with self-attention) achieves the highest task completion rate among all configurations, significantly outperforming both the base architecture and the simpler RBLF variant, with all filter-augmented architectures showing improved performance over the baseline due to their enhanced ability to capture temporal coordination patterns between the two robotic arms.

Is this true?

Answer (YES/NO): NO